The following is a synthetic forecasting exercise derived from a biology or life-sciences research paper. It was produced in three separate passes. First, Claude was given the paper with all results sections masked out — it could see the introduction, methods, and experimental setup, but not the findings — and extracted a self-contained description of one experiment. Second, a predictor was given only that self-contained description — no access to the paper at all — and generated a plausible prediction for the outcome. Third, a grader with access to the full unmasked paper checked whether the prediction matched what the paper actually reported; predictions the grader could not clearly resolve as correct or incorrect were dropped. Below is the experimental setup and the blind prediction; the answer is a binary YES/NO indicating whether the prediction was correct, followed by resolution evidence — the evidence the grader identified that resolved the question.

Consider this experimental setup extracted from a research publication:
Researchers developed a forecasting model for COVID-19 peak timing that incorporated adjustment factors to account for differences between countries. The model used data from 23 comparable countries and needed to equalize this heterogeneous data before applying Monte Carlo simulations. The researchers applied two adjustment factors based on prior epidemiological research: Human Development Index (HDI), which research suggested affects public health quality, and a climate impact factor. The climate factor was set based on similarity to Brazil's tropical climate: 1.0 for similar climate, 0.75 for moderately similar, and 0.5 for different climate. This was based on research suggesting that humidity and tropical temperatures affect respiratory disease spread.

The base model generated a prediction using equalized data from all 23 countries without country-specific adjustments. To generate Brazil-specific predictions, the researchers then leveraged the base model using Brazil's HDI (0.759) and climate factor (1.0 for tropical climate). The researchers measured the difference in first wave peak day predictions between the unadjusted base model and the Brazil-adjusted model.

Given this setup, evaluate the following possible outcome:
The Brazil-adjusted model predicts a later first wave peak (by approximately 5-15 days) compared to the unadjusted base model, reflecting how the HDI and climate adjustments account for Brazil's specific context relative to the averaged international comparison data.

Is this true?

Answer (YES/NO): NO